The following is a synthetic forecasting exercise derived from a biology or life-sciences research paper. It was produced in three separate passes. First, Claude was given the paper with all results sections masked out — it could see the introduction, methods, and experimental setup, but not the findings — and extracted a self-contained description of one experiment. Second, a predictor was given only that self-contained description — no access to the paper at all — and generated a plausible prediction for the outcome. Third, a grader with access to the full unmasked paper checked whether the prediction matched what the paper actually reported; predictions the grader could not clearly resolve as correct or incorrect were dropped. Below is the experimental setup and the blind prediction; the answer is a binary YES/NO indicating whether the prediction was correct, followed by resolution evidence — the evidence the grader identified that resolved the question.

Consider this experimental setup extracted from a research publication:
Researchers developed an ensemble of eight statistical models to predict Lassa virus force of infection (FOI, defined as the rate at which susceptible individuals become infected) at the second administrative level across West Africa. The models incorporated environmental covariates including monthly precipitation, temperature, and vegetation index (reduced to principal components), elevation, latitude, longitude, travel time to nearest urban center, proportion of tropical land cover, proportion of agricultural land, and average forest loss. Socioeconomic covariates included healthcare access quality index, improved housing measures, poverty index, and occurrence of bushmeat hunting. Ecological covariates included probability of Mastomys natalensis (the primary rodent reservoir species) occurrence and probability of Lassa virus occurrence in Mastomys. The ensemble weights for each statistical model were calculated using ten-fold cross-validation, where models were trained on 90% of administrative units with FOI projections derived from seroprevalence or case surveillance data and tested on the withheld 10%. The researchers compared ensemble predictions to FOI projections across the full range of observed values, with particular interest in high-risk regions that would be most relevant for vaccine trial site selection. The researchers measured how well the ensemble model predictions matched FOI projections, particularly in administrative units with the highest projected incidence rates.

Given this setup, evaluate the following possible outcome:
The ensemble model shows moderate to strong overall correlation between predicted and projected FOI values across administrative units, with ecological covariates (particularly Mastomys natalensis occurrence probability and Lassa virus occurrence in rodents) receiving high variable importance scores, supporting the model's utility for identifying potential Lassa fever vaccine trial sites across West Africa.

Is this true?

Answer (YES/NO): NO